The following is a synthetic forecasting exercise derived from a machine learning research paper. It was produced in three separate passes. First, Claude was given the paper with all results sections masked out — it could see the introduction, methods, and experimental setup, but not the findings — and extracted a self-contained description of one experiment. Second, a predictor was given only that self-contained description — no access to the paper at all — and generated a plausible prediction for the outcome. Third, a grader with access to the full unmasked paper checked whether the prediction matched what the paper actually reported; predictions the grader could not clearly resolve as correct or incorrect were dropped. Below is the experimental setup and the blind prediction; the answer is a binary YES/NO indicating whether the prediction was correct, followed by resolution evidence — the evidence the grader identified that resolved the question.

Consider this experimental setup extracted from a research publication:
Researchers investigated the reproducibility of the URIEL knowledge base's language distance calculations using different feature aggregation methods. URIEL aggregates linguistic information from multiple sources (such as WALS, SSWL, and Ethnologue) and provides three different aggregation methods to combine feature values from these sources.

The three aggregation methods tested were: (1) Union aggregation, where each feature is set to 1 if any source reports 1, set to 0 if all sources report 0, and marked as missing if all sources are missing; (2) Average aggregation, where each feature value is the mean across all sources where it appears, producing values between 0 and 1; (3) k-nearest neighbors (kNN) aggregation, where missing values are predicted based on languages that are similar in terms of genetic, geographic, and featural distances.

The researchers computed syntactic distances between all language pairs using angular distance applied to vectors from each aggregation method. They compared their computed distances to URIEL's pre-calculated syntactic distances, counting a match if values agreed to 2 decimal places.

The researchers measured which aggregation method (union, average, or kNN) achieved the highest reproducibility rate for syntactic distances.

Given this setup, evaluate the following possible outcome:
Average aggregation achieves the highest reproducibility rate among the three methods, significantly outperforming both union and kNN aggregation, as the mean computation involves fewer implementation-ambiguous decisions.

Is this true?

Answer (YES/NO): NO